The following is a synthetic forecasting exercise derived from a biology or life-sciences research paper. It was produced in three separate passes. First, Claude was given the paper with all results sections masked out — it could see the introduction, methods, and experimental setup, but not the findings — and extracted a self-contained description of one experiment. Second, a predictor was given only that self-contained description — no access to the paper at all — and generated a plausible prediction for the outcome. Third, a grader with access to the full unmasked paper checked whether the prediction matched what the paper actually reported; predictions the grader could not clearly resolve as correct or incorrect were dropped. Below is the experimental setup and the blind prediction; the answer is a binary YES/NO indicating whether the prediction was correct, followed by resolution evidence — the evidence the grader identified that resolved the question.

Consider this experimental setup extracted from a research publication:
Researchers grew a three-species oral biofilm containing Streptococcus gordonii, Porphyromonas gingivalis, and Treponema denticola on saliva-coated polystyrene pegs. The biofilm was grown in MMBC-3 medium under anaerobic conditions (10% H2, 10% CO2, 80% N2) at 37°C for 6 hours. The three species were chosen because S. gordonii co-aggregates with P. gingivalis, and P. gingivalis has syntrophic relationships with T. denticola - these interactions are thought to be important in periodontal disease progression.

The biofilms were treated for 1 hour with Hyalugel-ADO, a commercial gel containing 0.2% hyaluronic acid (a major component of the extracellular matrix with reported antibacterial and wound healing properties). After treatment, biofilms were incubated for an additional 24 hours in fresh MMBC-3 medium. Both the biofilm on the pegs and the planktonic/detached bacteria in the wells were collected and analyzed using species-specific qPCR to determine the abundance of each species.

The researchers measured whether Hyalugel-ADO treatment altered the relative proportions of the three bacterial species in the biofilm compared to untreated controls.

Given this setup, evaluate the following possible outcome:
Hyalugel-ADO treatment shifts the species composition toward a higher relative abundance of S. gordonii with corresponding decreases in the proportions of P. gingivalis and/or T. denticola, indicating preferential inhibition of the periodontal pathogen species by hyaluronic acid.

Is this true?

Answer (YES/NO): NO